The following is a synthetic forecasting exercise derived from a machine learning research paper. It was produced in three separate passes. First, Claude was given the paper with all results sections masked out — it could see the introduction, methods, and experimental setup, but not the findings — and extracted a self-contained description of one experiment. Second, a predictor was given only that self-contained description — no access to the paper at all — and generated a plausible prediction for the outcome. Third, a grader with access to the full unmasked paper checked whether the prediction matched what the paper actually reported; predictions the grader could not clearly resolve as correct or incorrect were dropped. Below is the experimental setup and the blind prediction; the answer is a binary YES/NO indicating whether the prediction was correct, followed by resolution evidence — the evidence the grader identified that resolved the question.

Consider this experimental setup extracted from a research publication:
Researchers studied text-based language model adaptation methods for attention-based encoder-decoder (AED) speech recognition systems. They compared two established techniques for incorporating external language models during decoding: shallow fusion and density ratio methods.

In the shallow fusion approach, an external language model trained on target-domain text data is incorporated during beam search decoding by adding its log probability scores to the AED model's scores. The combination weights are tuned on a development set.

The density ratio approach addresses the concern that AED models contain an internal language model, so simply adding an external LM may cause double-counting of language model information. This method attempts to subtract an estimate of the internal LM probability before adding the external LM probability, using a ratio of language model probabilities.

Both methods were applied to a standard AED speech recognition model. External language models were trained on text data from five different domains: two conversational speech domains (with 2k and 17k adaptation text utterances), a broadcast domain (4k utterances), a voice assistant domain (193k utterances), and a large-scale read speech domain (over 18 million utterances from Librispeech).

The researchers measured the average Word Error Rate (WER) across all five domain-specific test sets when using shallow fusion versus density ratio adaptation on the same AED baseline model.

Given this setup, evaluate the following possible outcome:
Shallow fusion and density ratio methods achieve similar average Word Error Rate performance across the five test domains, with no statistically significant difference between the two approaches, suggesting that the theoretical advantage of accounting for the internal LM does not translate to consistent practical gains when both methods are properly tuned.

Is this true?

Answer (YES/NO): NO